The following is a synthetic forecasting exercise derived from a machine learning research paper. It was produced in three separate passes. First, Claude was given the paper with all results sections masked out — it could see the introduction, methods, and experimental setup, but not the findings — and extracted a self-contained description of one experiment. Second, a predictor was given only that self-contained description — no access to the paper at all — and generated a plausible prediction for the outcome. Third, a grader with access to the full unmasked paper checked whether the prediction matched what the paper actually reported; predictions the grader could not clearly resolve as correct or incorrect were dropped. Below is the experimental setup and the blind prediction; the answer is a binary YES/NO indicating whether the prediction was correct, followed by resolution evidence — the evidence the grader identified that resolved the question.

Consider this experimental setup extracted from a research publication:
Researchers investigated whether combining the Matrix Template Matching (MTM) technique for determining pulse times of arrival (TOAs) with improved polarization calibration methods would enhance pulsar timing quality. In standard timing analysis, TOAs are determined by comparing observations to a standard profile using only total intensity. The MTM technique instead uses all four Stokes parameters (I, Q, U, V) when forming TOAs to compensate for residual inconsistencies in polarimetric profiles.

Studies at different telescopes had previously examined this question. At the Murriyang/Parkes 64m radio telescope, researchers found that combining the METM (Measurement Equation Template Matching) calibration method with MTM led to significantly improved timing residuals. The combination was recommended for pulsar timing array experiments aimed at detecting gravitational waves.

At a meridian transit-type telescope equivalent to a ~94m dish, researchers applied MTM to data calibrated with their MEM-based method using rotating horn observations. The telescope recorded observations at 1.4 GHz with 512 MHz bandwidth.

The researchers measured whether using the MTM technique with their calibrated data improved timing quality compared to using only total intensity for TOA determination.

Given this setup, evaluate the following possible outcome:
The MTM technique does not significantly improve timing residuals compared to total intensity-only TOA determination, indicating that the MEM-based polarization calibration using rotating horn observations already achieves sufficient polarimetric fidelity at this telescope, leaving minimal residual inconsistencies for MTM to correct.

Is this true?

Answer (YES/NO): NO